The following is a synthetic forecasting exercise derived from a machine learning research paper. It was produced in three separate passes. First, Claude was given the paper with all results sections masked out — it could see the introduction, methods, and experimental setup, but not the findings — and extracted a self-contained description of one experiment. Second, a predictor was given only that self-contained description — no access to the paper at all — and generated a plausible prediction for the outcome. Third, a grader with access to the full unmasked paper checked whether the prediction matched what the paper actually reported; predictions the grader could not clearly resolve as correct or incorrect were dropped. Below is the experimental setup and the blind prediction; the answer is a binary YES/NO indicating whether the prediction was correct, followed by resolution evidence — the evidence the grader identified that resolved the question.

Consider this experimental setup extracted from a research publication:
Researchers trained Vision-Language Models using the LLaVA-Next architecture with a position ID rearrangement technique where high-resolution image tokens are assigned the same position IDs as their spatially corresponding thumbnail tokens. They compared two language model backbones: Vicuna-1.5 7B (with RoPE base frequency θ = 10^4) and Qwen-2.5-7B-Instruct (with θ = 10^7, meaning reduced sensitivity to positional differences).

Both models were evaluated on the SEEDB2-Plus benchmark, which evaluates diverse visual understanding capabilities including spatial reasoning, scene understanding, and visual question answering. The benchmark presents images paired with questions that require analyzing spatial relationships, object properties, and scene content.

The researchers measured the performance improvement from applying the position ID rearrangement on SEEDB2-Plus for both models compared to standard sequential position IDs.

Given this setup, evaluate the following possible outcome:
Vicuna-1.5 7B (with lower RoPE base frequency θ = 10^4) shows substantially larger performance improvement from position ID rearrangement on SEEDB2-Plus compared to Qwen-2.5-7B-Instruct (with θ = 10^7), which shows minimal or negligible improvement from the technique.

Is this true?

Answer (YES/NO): NO